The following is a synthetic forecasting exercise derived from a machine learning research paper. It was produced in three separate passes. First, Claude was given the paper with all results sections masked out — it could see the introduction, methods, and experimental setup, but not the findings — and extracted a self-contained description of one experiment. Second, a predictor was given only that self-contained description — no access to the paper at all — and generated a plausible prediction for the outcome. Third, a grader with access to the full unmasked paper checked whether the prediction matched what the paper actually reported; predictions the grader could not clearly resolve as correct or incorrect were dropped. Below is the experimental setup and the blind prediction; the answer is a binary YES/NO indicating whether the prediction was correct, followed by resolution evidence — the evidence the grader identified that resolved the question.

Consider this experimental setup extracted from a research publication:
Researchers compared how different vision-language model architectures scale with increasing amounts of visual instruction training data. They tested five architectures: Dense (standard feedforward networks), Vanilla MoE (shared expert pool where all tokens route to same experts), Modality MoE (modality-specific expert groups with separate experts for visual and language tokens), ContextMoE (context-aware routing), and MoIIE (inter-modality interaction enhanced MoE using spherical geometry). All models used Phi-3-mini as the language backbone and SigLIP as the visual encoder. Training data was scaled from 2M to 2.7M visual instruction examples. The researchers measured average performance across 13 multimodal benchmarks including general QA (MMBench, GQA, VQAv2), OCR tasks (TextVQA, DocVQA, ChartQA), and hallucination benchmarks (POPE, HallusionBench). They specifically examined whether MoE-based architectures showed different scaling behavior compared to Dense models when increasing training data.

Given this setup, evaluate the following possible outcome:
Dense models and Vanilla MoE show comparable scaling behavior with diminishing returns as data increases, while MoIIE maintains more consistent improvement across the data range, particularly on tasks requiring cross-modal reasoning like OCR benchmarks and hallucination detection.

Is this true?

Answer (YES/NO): NO